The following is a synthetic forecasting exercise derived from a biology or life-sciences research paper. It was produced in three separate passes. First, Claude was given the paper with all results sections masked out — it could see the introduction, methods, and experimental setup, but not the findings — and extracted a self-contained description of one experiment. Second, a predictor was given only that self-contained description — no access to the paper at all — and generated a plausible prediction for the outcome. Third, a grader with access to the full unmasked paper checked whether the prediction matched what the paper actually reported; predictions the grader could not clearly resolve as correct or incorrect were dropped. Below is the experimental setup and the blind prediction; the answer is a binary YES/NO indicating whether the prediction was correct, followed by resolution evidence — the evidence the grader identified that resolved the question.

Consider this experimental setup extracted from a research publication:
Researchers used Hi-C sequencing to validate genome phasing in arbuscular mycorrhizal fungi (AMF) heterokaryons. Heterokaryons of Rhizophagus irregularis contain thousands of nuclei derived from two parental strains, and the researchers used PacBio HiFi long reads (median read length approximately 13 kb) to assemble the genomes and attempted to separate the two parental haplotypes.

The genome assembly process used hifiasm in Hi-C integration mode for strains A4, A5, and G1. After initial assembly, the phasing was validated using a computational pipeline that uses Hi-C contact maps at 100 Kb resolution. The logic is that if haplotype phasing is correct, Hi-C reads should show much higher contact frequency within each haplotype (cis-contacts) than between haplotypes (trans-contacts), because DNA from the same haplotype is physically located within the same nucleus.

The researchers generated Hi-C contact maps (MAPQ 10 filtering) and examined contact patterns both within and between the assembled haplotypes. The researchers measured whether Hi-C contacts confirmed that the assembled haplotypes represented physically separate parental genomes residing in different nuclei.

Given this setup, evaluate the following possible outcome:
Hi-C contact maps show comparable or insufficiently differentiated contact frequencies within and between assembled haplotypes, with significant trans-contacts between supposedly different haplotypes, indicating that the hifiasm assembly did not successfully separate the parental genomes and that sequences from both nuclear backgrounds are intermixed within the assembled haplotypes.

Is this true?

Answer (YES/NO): NO